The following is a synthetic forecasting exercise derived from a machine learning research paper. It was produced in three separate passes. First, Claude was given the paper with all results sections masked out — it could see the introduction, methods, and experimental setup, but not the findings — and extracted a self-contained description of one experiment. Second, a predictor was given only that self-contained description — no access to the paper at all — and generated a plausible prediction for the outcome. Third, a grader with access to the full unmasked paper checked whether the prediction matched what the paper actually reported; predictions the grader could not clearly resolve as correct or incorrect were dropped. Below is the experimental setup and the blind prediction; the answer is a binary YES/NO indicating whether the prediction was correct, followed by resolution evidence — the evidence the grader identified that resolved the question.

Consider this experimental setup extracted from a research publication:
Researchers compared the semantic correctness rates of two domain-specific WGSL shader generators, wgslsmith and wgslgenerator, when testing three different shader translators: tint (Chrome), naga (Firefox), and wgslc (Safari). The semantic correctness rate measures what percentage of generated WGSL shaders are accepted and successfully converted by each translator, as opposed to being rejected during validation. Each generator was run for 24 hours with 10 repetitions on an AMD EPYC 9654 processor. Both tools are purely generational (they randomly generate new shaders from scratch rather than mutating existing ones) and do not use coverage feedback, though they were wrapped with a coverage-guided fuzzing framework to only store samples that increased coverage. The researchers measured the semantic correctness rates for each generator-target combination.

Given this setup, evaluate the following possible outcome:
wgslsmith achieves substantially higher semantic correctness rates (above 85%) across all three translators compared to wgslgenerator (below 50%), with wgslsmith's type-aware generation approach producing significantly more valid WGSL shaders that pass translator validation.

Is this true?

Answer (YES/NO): NO